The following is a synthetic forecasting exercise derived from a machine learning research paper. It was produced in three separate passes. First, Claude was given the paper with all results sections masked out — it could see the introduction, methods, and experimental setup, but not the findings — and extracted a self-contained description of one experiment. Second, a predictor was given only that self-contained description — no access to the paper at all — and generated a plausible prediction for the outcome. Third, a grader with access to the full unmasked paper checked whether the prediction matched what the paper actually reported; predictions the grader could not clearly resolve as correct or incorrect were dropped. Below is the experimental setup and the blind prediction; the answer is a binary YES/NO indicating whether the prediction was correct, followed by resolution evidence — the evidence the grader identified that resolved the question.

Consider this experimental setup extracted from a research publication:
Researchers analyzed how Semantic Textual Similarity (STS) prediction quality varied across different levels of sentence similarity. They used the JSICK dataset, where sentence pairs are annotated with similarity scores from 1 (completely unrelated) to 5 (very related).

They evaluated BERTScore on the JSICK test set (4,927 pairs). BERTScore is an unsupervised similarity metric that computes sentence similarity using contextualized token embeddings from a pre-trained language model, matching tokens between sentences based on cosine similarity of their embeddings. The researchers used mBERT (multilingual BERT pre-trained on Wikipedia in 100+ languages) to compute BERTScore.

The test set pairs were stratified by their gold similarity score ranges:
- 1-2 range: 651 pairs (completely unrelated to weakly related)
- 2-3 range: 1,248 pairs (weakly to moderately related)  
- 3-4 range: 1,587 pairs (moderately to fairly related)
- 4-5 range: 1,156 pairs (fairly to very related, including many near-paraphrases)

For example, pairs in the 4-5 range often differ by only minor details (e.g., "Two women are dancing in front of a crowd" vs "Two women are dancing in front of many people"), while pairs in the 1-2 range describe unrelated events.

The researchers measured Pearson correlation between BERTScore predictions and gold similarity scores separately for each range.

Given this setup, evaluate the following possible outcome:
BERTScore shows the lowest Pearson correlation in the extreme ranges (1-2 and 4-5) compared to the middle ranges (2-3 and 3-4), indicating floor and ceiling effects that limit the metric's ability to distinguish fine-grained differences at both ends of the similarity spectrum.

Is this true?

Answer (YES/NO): NO